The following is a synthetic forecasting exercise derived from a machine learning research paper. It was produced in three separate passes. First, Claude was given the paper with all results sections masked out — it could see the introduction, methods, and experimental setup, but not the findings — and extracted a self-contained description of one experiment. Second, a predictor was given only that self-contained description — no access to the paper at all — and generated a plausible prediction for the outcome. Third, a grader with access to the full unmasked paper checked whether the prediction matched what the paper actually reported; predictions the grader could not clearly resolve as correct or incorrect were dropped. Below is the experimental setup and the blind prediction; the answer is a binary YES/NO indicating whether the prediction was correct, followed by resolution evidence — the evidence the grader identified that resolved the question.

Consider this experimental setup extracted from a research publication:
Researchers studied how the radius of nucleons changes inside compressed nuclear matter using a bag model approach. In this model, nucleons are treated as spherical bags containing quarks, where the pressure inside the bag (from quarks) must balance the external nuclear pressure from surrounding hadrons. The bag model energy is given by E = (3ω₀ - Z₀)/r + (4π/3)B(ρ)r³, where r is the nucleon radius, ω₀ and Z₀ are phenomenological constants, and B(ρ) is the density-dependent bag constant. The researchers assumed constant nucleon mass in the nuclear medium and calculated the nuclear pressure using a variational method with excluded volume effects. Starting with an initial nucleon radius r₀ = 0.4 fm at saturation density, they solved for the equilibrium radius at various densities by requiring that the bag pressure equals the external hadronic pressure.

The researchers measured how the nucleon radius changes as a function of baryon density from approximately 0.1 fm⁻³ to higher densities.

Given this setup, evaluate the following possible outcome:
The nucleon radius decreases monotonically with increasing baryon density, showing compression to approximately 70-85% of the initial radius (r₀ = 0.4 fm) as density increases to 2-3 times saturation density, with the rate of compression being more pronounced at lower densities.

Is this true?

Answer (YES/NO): NO